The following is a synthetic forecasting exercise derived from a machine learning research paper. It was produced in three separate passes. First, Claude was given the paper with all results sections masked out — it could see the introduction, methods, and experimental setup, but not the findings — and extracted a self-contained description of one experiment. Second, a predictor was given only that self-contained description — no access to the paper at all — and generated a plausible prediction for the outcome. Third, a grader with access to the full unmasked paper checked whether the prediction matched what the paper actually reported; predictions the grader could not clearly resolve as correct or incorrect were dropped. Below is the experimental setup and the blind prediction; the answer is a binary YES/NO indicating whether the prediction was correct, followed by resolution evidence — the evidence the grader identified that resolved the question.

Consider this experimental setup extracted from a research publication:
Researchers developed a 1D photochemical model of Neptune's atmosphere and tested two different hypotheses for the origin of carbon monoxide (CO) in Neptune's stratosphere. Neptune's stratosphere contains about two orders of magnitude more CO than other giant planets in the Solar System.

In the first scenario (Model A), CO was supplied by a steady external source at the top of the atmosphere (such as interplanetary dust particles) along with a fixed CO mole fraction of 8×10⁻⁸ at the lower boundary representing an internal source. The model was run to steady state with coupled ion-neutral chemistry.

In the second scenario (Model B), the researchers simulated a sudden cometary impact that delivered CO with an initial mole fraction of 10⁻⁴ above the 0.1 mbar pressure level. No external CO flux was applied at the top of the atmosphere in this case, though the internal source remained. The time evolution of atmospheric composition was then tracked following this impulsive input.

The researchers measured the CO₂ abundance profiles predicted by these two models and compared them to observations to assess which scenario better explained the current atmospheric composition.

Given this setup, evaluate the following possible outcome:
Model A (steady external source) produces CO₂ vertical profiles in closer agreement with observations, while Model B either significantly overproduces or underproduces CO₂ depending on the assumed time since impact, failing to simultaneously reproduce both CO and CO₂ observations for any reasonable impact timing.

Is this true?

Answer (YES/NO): NO